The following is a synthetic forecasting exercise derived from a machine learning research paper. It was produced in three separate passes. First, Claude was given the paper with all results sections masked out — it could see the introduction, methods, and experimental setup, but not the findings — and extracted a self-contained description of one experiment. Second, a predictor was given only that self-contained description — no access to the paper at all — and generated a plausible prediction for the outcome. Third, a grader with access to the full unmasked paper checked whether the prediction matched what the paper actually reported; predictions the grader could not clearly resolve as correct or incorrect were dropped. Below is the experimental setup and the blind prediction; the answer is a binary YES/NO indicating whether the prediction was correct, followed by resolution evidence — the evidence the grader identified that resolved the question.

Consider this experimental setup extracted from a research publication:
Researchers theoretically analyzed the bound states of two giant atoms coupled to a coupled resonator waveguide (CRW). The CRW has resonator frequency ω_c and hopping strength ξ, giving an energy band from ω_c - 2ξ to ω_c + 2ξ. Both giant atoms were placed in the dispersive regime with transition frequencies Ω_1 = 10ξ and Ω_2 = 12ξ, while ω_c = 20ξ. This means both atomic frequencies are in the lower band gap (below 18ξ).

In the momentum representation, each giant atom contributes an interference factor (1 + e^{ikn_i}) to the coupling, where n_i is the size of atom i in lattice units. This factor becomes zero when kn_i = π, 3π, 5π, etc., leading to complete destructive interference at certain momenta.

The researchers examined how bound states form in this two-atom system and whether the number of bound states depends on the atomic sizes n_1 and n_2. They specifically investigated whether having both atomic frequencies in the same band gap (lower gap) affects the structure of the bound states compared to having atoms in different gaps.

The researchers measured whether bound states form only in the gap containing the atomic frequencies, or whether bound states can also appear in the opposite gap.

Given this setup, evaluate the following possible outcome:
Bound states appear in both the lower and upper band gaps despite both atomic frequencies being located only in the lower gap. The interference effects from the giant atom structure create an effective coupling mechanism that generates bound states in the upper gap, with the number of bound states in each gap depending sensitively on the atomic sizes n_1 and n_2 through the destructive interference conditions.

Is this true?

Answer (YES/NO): YES